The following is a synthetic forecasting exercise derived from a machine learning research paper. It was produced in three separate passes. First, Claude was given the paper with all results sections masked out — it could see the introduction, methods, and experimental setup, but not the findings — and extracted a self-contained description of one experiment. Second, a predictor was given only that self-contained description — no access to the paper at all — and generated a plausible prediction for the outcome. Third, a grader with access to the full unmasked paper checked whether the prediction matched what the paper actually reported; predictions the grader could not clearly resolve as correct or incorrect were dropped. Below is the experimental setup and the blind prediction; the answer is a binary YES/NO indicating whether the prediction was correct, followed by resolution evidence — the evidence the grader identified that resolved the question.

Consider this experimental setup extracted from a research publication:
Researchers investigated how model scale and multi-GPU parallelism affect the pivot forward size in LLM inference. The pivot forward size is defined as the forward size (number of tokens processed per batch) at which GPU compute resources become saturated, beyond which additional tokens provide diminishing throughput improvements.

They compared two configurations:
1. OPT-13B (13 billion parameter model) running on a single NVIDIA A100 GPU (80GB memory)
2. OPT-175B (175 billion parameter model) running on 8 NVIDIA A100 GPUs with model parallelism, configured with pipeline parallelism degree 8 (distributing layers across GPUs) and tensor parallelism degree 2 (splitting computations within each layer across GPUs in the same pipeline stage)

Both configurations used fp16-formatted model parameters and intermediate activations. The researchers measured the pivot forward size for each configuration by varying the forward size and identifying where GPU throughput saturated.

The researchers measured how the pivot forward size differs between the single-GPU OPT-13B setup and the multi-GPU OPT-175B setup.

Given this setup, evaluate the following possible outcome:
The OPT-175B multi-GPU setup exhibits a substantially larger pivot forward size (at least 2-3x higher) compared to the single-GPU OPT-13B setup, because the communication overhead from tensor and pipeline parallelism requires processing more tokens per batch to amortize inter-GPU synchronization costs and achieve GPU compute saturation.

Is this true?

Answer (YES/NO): NO